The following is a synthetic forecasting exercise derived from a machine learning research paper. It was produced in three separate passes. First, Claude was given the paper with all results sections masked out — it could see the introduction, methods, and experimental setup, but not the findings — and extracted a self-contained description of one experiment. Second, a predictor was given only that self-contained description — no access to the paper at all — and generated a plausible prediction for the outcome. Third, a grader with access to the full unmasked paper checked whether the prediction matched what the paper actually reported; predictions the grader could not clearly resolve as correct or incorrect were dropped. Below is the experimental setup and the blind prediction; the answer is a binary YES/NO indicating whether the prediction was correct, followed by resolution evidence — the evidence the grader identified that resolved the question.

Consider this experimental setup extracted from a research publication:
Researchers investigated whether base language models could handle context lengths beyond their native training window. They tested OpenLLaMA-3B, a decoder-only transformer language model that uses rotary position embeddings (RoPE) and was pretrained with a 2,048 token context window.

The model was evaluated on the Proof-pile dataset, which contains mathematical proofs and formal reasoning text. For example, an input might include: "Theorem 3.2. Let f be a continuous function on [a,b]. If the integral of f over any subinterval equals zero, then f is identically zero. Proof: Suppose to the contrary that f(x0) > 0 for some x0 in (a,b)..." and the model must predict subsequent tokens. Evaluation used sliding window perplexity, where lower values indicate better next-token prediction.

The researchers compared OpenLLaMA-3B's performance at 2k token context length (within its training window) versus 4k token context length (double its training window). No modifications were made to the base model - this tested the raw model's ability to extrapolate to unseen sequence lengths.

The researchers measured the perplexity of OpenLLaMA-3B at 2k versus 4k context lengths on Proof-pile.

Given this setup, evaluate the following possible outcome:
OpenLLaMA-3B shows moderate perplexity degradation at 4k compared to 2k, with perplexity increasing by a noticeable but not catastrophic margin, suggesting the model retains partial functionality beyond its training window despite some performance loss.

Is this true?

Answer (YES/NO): NO